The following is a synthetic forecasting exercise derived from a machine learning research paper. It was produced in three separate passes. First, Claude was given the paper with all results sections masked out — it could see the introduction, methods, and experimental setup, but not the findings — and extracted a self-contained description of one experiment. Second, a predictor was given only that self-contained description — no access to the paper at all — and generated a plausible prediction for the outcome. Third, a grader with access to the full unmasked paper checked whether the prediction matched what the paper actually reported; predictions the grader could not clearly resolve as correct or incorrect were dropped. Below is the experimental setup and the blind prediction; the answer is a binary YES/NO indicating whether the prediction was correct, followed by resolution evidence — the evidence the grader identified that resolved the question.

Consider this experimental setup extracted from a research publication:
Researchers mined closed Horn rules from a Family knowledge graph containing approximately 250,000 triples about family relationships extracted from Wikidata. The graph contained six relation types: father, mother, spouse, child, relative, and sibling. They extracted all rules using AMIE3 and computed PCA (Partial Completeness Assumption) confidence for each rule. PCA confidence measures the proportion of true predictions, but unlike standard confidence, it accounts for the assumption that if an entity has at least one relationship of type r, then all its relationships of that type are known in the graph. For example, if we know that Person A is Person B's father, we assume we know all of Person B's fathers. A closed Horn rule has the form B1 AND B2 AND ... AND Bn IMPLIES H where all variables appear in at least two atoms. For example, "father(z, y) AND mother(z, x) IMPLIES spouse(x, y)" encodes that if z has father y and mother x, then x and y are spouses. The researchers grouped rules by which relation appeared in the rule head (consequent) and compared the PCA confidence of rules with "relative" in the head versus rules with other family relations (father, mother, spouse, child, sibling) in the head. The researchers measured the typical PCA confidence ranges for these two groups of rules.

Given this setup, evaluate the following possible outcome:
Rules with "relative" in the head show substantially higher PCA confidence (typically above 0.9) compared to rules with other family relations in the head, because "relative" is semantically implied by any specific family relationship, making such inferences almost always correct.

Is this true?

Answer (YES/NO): NO